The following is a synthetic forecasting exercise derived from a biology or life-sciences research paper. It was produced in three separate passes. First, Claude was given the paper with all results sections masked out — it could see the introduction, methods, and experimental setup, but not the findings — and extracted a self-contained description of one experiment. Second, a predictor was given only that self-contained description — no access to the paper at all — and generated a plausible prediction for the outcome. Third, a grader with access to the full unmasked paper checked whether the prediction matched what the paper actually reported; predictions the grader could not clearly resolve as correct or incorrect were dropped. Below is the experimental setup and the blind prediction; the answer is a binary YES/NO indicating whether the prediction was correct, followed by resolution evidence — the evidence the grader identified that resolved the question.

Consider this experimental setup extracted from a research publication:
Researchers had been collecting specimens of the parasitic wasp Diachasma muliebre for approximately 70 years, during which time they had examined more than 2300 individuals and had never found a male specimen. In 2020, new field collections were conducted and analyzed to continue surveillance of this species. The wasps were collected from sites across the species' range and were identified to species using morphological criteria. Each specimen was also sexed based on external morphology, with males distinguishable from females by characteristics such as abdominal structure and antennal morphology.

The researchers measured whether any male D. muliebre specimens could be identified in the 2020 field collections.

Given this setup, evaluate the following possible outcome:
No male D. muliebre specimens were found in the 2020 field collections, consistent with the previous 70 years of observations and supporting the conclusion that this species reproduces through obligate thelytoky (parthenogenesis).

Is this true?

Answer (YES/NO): NO